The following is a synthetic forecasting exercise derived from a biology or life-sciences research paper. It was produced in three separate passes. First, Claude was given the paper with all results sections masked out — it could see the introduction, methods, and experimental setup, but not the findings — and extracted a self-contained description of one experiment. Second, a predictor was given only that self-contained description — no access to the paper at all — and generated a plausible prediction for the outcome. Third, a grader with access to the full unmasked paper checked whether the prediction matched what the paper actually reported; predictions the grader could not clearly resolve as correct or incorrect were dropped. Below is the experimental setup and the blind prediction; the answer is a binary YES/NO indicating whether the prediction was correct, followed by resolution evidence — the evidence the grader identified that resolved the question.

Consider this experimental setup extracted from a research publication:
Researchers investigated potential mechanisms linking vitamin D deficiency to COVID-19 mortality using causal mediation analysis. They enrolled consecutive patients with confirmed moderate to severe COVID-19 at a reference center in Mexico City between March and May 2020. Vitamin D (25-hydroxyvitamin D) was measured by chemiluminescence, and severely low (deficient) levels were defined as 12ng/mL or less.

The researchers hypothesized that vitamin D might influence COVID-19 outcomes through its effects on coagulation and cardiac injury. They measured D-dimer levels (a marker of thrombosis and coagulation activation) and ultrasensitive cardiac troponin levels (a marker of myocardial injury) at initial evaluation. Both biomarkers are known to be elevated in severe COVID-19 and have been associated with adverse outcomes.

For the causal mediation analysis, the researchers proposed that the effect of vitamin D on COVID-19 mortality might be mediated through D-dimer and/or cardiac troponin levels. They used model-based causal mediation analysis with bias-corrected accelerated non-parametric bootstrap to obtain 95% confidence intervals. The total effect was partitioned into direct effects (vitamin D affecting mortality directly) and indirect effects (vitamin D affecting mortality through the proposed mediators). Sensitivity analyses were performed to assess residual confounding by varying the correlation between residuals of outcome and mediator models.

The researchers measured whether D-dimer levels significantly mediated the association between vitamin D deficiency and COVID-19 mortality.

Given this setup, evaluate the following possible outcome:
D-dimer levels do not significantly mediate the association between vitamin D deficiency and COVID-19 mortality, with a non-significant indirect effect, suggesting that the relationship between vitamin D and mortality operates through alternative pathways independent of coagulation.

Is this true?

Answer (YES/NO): NO